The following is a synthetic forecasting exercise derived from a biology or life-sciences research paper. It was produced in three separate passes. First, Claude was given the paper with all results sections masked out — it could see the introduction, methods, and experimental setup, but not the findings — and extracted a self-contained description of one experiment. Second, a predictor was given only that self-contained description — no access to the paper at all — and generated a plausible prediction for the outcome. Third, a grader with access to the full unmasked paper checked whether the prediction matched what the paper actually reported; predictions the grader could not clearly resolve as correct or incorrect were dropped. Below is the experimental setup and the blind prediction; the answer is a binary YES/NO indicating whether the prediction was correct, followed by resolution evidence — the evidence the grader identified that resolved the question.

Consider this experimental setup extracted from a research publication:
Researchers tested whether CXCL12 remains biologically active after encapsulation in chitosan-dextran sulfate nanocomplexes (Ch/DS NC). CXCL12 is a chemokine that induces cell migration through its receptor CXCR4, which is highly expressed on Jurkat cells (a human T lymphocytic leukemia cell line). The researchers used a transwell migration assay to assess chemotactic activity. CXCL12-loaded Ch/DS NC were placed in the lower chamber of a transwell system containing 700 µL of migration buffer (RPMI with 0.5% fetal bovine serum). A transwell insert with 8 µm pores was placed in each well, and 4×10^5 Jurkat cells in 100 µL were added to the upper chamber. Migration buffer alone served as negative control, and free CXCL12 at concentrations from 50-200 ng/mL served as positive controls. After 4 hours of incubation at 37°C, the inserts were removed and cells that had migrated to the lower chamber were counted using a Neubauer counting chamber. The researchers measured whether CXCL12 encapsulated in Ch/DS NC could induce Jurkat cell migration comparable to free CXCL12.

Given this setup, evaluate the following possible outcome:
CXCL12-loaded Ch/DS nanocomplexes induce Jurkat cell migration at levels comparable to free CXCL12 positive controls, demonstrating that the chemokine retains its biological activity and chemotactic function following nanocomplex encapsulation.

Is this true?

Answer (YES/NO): YES